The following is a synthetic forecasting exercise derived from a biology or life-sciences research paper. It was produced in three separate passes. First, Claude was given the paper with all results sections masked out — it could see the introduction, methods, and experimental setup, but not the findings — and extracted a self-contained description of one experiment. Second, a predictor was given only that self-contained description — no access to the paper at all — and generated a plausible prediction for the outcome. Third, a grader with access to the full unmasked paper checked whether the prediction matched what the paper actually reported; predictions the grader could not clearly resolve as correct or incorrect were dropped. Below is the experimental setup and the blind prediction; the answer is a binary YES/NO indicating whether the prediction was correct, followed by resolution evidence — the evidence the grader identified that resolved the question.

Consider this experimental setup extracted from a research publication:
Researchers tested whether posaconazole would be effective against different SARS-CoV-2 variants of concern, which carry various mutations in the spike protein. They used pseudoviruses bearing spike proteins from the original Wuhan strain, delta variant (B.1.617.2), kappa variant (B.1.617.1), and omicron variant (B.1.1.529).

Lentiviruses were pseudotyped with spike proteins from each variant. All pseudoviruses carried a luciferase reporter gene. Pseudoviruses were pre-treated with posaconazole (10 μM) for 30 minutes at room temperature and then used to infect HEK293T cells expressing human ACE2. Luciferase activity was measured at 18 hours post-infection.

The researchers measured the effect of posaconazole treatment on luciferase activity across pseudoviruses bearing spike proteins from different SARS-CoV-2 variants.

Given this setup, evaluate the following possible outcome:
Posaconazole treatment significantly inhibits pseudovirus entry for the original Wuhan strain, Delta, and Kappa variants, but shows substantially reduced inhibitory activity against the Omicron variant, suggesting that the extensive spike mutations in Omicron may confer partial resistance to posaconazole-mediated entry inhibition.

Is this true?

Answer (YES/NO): NO